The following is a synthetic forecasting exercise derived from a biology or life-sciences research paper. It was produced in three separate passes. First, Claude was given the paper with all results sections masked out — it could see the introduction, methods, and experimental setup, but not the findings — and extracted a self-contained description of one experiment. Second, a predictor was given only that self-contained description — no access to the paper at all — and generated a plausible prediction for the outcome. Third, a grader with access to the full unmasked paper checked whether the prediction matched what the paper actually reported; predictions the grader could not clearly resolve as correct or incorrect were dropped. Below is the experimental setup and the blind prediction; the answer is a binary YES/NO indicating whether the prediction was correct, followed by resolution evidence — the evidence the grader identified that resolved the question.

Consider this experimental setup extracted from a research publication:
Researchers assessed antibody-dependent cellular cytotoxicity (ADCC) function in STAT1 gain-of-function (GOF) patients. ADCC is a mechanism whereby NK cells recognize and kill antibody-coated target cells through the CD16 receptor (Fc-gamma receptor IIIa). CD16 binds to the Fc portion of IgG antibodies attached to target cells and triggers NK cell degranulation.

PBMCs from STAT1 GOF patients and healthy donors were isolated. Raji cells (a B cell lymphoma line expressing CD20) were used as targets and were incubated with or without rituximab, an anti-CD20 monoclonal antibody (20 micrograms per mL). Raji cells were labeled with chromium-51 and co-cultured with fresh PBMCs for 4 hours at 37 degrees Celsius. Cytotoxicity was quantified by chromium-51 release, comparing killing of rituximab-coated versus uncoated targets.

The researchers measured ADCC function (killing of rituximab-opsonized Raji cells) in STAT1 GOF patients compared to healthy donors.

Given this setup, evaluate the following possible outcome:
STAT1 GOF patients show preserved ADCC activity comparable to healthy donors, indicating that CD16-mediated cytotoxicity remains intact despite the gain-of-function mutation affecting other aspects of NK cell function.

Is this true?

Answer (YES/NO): NO